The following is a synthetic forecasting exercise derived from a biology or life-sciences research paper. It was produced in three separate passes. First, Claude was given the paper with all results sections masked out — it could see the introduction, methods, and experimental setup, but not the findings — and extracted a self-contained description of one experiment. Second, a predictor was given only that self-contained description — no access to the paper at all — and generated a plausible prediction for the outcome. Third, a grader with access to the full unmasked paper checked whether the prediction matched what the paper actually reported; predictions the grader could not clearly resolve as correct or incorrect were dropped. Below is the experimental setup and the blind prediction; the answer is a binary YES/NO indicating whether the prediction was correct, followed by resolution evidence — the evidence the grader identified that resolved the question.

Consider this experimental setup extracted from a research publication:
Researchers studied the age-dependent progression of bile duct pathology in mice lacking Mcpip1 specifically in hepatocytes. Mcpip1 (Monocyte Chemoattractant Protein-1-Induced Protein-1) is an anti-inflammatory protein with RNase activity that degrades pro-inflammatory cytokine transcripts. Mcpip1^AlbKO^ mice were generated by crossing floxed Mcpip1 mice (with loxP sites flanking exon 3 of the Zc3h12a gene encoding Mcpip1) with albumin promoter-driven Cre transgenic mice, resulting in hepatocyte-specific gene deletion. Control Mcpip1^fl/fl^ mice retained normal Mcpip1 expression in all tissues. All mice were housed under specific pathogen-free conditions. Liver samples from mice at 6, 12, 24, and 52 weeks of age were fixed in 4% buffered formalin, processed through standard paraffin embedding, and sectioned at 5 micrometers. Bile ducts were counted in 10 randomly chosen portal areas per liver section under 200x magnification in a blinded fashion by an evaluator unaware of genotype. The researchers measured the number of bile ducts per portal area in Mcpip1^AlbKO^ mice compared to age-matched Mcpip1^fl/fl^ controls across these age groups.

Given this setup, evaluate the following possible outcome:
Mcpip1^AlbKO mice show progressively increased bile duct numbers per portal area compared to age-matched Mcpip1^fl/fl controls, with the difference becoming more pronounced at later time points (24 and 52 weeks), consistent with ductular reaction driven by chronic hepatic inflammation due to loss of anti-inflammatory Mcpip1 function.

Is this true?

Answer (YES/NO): NO